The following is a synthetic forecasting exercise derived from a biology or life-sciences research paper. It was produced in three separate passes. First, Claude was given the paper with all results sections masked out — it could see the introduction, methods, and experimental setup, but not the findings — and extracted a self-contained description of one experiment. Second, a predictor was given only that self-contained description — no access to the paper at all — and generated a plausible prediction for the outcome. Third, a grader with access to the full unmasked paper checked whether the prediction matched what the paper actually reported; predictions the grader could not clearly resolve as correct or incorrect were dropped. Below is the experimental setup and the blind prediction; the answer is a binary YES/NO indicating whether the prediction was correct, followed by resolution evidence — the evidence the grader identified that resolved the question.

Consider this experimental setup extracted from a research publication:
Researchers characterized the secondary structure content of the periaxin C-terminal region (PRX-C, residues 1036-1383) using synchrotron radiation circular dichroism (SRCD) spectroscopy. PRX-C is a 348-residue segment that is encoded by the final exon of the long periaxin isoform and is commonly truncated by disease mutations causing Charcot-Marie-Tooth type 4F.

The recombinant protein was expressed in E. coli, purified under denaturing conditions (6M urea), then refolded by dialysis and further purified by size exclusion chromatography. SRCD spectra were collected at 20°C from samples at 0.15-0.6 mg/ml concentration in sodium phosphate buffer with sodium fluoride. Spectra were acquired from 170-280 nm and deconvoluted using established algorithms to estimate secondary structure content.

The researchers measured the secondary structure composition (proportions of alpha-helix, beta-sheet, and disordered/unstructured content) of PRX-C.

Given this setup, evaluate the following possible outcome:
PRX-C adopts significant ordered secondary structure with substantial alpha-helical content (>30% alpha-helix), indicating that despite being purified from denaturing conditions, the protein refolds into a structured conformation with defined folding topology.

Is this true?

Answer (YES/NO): NO